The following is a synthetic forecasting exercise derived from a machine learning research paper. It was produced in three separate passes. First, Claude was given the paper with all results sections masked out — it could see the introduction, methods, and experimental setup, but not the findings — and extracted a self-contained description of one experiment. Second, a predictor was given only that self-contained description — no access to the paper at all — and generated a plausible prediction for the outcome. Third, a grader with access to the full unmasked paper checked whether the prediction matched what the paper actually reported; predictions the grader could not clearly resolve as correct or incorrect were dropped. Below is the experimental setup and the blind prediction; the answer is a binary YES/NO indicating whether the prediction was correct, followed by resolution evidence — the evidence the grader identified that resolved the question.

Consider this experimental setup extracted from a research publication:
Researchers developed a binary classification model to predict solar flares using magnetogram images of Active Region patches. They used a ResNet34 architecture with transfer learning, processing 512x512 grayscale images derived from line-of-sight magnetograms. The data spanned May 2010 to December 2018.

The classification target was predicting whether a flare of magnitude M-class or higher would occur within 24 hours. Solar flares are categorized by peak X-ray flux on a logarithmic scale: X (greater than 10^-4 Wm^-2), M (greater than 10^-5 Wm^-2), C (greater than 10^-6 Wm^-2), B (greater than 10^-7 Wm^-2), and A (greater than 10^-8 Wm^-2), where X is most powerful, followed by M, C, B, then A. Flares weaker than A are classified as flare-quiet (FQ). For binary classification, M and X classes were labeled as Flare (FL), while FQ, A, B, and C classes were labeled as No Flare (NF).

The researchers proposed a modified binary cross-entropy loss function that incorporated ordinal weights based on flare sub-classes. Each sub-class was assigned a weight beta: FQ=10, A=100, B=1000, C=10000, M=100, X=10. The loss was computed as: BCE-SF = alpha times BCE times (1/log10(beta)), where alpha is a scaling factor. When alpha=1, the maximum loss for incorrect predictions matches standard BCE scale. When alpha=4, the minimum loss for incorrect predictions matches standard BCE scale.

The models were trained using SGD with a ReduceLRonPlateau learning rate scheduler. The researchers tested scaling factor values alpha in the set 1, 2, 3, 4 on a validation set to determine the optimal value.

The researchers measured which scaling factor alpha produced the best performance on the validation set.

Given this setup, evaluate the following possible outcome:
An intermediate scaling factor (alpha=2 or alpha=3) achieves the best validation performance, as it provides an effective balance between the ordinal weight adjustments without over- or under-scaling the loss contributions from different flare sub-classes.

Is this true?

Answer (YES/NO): YES